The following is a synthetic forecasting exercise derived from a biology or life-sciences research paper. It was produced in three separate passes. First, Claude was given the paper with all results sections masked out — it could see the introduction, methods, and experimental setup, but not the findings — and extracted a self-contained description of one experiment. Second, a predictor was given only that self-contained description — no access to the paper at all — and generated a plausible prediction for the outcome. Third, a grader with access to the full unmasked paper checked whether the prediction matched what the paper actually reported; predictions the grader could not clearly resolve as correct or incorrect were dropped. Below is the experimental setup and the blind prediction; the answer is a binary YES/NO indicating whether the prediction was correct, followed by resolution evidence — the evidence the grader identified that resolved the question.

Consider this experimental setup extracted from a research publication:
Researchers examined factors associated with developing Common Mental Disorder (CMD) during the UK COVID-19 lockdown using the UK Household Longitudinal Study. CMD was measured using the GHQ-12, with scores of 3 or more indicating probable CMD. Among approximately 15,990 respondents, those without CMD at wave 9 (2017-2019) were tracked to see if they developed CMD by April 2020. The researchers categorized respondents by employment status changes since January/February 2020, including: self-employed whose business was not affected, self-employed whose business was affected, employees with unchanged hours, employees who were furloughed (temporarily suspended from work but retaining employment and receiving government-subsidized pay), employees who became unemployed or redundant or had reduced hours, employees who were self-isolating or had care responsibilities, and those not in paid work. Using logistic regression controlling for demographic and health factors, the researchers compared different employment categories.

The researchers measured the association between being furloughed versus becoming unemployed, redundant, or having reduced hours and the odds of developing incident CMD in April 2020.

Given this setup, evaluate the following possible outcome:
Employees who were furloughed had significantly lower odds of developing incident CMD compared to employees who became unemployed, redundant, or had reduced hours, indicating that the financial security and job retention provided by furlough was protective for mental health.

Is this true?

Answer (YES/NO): NO